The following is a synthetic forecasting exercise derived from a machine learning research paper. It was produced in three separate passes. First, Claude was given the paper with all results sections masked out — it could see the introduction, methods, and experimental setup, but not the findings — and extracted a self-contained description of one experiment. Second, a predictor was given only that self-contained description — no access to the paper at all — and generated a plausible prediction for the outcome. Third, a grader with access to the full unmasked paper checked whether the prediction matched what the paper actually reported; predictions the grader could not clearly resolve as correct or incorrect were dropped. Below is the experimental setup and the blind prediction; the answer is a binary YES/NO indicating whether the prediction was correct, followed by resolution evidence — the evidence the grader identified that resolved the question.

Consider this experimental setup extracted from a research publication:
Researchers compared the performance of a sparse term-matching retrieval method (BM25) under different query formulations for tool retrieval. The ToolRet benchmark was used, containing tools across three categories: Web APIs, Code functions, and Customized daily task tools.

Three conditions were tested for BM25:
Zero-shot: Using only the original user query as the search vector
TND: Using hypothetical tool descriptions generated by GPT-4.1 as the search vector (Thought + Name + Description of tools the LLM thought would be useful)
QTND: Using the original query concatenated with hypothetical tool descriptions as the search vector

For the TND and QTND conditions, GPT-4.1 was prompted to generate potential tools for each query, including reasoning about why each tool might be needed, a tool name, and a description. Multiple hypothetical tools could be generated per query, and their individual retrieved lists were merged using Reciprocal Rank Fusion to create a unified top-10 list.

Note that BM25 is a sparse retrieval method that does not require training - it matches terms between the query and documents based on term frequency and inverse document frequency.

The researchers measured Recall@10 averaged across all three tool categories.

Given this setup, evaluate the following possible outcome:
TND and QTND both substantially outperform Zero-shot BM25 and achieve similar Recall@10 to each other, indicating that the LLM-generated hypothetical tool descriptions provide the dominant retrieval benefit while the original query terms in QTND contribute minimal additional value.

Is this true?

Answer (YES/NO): NO